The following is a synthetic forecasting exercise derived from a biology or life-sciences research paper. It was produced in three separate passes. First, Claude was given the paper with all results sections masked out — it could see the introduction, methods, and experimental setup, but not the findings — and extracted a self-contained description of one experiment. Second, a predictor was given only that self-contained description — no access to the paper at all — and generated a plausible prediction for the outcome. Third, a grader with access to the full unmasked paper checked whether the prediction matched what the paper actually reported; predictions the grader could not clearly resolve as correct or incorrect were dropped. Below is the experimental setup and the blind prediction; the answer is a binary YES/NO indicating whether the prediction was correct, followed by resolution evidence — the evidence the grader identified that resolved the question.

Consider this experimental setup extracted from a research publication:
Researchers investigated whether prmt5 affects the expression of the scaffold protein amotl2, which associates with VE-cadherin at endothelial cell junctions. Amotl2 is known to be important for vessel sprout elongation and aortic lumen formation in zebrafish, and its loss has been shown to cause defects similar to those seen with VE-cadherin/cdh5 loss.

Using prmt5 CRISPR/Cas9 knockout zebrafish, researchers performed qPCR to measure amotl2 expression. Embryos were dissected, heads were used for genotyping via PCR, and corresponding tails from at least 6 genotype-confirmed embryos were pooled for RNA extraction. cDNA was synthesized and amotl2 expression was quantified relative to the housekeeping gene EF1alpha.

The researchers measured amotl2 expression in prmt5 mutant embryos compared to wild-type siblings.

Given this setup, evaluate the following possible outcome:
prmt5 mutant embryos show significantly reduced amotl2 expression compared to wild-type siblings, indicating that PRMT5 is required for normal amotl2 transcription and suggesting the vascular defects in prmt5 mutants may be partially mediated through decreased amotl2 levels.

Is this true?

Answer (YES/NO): YES